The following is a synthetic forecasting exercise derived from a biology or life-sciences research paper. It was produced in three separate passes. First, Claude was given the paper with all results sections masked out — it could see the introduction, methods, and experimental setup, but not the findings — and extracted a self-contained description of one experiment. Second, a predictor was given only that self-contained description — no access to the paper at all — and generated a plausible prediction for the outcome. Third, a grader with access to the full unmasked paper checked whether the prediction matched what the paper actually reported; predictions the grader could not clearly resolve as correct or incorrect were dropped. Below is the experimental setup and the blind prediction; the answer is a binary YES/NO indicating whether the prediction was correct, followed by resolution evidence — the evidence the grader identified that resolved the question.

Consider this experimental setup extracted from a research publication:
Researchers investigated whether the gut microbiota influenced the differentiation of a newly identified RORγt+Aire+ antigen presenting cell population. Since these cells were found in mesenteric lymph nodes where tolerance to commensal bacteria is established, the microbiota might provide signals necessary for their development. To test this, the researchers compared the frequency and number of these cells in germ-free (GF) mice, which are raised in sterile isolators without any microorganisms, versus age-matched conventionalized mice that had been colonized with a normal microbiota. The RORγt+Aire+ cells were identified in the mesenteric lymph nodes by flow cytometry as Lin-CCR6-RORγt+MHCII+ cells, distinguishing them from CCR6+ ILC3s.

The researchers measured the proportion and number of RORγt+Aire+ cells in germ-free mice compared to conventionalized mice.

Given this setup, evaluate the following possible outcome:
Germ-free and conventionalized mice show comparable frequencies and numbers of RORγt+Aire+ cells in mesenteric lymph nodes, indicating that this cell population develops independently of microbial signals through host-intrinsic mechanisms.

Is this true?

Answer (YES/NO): YES